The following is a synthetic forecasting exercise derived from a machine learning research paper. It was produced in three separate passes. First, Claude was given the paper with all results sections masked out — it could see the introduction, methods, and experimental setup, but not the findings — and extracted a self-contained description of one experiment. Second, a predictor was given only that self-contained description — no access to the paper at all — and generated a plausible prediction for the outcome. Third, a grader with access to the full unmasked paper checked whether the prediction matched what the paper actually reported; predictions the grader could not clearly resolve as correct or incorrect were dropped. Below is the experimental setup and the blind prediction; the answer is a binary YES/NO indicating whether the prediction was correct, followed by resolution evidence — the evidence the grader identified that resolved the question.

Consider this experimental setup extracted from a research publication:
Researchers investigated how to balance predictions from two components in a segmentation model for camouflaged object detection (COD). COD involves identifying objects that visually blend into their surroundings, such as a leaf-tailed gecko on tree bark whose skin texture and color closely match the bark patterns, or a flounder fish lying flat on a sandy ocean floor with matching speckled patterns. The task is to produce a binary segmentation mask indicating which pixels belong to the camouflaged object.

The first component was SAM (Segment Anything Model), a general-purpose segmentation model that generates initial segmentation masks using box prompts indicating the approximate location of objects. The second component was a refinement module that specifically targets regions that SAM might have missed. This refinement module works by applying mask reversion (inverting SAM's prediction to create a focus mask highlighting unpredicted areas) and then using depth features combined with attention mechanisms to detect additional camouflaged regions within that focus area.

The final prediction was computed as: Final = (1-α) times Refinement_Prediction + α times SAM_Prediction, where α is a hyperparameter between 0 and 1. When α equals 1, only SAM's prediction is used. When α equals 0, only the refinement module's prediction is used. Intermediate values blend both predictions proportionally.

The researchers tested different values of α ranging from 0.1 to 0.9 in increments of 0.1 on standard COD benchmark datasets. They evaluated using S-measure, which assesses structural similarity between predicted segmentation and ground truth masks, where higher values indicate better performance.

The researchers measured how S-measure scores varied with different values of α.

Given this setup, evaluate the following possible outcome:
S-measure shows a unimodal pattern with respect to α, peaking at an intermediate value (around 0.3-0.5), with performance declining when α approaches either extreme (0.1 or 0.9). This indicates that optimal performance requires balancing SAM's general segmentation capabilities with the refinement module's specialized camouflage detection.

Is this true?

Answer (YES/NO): NO